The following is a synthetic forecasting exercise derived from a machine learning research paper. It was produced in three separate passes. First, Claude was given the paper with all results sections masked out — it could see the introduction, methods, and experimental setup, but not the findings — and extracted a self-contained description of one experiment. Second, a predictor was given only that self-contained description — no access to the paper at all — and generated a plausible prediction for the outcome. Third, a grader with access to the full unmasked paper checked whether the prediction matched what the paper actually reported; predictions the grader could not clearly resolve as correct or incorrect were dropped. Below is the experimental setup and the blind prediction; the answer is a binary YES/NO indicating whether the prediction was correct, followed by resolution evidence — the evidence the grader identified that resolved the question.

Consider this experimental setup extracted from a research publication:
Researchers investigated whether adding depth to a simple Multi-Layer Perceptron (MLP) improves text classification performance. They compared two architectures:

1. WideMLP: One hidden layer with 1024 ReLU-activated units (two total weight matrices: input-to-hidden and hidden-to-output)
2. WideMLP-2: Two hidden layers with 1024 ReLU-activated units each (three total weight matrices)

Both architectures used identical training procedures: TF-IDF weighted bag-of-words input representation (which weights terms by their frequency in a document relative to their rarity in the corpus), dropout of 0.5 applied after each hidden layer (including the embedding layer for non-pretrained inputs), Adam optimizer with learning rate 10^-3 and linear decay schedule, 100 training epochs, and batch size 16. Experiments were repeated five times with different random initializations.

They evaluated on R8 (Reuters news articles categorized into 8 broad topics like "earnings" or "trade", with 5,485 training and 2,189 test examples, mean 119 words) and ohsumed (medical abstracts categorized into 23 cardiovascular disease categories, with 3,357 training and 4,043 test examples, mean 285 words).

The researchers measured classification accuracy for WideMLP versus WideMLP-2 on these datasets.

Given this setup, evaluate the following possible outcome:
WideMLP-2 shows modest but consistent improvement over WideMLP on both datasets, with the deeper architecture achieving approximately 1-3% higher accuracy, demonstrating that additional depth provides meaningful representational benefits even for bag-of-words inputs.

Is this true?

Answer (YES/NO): NO